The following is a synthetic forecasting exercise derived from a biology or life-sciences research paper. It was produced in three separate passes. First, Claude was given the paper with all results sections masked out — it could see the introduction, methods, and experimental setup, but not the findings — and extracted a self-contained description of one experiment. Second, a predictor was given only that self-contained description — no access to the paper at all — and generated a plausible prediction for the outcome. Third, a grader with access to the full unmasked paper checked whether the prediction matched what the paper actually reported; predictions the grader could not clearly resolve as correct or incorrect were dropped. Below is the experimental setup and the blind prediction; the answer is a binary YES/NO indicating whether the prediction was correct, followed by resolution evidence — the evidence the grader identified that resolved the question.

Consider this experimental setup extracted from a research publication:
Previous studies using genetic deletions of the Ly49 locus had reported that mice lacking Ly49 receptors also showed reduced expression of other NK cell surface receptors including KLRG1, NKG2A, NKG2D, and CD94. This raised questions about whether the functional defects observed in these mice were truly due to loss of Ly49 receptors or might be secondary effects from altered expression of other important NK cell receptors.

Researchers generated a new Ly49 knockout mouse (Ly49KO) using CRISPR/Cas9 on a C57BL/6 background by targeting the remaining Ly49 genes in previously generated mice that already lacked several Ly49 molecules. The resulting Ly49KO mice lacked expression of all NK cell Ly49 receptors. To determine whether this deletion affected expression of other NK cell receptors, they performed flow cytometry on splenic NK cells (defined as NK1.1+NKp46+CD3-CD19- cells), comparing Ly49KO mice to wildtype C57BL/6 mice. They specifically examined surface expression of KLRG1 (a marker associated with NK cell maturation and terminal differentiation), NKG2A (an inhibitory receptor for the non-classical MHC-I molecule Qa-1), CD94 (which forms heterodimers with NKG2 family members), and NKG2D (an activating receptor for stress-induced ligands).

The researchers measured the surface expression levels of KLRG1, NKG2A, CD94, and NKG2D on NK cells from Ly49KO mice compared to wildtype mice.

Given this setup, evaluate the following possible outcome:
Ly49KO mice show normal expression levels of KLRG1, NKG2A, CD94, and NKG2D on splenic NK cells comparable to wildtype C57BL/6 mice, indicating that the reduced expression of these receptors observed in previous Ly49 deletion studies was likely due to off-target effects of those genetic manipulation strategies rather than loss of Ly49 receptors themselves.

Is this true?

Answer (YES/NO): NO